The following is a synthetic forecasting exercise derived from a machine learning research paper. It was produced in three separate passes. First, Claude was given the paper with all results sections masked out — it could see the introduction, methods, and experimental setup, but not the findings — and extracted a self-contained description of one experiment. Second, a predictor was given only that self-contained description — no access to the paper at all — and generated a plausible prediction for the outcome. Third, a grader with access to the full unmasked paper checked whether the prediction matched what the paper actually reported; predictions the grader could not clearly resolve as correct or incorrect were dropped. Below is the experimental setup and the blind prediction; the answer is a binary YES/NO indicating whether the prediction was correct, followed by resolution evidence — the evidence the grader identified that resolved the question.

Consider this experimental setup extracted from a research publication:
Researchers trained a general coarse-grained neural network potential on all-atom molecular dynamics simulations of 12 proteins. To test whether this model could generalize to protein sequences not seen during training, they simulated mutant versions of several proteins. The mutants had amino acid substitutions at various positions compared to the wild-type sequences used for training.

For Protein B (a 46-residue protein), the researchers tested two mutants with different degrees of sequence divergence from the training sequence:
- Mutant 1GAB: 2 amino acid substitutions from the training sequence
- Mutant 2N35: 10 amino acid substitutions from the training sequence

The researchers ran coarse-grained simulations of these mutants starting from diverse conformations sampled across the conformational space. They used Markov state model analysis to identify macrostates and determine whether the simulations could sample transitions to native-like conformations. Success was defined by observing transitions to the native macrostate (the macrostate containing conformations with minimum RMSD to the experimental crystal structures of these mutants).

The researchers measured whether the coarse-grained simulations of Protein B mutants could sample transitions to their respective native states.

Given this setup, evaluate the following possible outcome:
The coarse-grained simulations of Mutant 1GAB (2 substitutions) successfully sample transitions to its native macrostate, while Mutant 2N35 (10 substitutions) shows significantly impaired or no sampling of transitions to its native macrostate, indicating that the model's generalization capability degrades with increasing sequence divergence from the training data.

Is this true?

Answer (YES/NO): YES